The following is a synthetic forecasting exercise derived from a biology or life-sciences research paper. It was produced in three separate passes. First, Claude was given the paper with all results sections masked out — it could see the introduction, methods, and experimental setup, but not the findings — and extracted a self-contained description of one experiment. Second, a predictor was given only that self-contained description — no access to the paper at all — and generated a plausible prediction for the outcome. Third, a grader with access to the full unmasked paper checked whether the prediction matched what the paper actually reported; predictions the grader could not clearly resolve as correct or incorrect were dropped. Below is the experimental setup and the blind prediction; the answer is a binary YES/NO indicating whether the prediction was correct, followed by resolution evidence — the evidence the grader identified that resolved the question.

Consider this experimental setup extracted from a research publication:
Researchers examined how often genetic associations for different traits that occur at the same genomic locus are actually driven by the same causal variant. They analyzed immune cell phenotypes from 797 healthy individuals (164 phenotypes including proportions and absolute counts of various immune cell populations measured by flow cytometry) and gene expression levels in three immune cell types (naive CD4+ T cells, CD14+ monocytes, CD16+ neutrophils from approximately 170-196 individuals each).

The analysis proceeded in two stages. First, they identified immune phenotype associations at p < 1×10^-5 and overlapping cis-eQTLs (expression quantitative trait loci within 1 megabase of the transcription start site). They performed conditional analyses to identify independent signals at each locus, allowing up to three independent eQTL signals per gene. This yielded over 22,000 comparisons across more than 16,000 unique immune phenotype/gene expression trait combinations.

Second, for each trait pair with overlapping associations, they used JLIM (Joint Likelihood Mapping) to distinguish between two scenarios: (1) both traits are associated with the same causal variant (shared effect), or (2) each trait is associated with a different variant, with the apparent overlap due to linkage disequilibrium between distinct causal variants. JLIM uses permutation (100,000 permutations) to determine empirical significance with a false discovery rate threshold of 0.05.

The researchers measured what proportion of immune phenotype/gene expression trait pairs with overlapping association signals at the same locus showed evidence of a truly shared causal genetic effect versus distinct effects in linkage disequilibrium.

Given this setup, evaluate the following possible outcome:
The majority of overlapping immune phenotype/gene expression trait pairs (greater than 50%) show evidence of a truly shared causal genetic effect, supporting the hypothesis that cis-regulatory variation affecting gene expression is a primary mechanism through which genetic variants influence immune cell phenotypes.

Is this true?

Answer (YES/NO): NO